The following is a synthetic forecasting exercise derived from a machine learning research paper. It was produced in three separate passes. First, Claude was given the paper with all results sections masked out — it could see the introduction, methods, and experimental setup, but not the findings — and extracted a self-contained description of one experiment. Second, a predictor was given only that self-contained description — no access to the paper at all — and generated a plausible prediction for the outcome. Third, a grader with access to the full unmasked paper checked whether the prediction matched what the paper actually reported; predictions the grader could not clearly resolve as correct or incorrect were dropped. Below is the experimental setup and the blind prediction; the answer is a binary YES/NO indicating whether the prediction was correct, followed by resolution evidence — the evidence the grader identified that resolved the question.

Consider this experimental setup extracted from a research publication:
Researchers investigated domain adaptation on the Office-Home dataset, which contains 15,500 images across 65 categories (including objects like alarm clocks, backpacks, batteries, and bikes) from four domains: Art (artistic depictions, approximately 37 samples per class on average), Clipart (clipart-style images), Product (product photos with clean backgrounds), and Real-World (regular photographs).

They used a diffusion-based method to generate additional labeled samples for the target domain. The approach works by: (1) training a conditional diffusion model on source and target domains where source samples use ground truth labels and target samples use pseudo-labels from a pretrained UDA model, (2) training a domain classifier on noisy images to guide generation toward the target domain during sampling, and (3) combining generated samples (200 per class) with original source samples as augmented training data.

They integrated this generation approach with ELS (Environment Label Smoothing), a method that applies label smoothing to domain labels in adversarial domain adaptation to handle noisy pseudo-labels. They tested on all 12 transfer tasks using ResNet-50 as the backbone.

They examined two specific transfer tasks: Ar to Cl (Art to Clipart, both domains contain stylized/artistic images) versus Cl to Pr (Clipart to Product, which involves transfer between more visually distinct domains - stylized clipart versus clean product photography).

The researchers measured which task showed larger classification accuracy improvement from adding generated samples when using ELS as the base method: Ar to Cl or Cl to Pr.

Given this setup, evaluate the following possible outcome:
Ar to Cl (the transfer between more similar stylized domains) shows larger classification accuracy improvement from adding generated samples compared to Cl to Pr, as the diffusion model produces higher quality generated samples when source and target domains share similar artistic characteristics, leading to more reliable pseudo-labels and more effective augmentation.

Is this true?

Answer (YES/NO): NO